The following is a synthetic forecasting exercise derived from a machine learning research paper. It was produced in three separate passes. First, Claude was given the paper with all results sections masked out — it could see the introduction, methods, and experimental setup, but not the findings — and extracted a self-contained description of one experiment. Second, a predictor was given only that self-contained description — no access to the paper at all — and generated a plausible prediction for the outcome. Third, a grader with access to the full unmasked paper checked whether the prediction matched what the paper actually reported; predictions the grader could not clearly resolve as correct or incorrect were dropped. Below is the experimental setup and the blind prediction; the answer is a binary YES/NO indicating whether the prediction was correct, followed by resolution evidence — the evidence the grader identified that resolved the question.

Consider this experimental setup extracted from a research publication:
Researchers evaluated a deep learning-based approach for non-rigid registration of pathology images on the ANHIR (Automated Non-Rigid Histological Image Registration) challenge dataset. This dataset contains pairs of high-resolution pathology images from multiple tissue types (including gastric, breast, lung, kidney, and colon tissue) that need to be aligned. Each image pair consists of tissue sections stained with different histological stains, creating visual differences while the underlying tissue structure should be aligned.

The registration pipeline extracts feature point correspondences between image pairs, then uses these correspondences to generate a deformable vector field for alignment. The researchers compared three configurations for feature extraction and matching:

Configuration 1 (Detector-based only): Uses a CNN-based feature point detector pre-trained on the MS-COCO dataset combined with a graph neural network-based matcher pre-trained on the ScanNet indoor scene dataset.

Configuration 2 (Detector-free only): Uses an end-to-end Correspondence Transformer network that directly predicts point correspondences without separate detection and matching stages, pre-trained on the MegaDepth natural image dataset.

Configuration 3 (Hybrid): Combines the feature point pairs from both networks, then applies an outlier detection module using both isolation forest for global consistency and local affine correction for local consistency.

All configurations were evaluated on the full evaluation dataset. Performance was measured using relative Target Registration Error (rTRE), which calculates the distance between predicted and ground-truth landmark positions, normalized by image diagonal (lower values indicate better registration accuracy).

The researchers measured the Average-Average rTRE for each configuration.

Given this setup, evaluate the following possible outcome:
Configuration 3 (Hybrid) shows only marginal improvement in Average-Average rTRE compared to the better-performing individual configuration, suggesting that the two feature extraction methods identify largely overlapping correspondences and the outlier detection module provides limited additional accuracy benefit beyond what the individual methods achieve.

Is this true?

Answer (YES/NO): NO